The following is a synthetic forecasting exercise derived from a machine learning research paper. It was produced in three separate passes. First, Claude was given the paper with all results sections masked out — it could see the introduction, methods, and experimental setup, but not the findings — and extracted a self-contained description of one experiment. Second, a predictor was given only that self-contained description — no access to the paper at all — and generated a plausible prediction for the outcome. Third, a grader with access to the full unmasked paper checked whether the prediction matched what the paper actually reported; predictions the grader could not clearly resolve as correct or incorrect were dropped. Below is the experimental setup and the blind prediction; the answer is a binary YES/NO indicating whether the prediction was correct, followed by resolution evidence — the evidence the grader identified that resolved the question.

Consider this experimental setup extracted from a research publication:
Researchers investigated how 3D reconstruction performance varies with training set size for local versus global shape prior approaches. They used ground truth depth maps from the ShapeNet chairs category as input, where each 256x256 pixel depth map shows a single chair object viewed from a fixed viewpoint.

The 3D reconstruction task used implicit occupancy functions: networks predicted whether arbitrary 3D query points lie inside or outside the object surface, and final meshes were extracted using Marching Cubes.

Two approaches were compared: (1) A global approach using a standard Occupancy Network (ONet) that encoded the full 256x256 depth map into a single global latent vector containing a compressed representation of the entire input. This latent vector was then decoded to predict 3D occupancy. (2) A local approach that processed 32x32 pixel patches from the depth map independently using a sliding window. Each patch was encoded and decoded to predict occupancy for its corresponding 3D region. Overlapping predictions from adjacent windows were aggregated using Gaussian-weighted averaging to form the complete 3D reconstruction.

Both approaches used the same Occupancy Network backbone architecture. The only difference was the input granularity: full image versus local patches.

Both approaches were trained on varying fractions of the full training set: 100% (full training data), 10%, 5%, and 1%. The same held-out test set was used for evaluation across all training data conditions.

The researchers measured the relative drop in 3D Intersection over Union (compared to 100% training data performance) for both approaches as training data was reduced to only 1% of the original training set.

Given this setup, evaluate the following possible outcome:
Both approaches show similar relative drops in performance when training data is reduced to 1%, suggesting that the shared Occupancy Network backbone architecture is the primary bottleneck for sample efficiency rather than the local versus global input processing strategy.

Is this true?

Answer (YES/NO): NO